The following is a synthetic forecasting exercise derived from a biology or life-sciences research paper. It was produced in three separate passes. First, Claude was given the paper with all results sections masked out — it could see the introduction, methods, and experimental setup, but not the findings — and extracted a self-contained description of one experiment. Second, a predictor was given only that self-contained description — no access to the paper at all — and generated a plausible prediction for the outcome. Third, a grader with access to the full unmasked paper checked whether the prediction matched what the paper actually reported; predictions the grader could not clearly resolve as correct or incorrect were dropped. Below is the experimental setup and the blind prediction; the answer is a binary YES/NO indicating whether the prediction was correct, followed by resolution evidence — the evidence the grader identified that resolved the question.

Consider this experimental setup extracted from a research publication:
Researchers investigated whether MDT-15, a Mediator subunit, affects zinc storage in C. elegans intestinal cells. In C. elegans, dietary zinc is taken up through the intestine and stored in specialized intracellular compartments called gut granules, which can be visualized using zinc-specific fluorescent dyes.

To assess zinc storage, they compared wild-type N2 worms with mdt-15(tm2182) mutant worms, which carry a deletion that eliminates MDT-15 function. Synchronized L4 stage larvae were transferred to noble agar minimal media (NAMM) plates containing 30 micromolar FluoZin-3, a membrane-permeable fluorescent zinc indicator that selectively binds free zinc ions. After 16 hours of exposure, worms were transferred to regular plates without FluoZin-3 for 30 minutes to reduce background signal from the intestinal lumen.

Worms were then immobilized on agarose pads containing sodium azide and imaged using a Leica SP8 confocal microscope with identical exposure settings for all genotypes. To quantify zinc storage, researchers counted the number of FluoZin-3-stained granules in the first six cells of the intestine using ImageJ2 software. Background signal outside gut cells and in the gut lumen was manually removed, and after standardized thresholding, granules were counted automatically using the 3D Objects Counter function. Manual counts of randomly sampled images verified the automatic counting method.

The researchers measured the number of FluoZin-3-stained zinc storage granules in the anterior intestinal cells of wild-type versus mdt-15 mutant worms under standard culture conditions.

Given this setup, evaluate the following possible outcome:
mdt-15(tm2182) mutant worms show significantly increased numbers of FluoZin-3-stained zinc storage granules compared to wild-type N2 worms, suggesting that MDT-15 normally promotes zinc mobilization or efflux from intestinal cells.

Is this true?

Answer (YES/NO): NO